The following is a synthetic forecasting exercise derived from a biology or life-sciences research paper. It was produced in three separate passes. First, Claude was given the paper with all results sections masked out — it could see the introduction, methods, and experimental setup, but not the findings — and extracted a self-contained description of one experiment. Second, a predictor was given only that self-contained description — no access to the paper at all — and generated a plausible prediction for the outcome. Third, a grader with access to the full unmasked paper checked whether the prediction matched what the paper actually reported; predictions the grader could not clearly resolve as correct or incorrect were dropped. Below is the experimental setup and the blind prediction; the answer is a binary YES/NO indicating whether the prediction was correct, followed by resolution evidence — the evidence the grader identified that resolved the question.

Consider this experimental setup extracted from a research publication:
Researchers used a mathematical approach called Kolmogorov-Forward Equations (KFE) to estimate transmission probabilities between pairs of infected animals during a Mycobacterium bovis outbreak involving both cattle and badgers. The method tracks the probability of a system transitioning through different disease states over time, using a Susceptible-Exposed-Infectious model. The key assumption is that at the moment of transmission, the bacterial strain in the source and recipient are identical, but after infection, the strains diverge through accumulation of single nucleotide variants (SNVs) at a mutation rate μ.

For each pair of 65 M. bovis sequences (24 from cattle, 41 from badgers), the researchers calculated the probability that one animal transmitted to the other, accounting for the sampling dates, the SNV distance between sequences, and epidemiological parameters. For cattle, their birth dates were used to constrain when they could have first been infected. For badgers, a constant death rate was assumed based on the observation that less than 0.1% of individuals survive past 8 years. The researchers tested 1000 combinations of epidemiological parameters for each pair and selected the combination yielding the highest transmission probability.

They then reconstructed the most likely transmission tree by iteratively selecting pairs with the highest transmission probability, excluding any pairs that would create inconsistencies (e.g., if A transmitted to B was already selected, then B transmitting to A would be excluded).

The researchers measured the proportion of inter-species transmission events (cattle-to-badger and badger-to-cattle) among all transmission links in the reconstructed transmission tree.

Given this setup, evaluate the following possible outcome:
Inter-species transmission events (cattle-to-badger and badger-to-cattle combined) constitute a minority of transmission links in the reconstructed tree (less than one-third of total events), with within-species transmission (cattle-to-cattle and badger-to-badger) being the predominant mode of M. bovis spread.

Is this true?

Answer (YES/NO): YES